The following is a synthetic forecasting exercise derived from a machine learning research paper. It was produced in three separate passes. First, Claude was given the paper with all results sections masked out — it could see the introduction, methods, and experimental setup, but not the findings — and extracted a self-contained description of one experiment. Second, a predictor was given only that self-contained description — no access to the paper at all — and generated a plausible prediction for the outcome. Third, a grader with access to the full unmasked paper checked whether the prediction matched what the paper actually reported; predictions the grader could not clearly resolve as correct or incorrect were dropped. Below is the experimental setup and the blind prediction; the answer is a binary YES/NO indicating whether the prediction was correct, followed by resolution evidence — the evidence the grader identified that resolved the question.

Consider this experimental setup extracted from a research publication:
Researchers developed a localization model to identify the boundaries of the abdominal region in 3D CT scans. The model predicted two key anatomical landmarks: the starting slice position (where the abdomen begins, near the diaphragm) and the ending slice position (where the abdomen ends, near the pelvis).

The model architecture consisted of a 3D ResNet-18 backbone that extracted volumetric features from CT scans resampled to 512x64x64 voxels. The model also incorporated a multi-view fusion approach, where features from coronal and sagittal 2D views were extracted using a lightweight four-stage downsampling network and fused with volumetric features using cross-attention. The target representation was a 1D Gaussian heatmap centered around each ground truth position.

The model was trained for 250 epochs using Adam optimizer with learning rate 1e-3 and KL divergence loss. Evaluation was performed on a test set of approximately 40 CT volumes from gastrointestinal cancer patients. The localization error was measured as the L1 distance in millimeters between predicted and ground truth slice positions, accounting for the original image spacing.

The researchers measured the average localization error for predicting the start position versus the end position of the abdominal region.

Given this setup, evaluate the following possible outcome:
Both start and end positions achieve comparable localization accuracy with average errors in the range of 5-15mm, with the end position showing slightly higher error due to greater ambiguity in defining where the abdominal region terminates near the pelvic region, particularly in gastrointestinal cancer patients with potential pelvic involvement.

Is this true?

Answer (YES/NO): NO